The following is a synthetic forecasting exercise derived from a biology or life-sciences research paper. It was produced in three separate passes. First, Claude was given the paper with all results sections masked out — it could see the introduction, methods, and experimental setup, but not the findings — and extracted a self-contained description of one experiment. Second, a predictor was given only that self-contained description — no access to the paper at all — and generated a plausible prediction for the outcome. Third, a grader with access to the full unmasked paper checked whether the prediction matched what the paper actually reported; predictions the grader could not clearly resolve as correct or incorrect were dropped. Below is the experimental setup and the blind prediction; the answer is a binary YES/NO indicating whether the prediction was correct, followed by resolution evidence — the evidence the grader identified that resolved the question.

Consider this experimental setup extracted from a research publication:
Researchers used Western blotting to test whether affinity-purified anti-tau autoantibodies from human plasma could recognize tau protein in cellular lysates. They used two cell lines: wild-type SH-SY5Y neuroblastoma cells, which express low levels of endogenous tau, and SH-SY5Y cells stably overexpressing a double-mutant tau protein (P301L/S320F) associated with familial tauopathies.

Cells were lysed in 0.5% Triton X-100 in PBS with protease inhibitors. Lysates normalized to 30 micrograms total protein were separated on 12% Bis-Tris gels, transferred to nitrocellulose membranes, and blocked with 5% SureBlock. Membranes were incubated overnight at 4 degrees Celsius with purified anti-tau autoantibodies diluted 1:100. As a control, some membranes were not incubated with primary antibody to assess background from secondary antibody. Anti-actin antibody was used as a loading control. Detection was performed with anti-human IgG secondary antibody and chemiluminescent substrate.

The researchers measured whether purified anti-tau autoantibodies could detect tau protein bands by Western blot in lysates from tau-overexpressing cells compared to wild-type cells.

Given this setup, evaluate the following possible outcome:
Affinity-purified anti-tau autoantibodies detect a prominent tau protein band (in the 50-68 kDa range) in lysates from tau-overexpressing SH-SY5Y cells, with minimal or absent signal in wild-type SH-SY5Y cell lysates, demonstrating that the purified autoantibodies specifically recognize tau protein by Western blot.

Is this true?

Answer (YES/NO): YES